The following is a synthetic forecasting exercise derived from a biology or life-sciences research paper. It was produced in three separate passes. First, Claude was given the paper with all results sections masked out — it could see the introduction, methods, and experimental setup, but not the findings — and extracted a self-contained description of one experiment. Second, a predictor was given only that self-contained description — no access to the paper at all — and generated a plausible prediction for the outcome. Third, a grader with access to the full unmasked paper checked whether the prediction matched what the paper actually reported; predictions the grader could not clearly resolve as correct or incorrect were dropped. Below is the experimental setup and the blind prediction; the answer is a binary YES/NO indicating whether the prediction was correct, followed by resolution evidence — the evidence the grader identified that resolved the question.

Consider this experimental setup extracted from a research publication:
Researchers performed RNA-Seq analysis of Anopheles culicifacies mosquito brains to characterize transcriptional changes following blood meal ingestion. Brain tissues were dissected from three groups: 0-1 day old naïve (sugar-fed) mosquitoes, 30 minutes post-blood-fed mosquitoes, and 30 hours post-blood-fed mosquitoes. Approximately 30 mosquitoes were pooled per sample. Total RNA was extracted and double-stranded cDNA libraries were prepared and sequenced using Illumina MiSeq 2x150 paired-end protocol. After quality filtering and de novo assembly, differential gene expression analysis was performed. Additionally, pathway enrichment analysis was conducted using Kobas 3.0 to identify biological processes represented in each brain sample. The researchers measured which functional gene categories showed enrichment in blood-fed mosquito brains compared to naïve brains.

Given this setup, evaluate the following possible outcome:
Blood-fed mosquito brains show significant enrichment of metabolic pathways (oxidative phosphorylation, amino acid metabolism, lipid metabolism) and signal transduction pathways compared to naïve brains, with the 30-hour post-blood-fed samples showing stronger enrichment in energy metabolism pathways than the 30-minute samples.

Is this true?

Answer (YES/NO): NO